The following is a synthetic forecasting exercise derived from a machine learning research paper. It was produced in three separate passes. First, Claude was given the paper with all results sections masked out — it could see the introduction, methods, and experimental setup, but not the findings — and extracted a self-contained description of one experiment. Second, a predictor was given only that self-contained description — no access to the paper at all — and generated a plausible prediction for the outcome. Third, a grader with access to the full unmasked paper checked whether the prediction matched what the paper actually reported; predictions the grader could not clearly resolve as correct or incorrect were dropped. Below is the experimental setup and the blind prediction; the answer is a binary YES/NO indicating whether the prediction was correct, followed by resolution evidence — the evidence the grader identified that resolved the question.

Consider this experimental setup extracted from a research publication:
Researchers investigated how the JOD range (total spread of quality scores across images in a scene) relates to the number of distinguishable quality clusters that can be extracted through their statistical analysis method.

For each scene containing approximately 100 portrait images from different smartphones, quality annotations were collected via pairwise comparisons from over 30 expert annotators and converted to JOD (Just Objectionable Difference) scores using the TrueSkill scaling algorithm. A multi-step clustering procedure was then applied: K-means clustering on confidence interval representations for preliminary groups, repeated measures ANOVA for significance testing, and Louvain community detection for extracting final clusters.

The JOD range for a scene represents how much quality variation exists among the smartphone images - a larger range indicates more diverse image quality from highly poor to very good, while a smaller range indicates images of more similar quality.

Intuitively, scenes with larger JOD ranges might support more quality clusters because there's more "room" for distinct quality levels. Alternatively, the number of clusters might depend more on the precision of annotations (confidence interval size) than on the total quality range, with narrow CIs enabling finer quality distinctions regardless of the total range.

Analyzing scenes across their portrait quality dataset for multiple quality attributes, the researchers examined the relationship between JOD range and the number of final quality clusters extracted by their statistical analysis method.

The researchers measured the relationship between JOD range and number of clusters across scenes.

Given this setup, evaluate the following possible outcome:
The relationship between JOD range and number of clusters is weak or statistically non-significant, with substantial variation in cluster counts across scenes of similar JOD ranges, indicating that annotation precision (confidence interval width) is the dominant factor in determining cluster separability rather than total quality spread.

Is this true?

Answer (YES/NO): NO